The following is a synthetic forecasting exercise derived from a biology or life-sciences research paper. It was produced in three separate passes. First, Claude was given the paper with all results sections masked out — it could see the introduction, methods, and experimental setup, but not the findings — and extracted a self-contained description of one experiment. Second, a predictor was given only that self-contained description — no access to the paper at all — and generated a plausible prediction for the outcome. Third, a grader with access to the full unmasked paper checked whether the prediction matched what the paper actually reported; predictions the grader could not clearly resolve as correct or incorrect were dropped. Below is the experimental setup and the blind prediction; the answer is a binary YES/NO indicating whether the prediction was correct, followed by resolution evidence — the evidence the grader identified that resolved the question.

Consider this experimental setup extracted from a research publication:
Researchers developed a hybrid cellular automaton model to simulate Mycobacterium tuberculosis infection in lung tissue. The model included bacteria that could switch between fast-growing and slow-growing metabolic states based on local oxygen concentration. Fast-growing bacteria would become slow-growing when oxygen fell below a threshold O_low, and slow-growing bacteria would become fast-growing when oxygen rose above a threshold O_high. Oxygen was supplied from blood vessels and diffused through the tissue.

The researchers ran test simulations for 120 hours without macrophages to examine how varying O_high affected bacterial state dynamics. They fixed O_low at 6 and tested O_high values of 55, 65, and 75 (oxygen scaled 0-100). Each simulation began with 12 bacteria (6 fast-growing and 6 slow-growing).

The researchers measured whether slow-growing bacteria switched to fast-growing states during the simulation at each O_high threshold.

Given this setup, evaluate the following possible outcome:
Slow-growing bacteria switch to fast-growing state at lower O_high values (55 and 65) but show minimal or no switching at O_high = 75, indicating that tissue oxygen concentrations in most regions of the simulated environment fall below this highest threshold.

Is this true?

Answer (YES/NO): YES